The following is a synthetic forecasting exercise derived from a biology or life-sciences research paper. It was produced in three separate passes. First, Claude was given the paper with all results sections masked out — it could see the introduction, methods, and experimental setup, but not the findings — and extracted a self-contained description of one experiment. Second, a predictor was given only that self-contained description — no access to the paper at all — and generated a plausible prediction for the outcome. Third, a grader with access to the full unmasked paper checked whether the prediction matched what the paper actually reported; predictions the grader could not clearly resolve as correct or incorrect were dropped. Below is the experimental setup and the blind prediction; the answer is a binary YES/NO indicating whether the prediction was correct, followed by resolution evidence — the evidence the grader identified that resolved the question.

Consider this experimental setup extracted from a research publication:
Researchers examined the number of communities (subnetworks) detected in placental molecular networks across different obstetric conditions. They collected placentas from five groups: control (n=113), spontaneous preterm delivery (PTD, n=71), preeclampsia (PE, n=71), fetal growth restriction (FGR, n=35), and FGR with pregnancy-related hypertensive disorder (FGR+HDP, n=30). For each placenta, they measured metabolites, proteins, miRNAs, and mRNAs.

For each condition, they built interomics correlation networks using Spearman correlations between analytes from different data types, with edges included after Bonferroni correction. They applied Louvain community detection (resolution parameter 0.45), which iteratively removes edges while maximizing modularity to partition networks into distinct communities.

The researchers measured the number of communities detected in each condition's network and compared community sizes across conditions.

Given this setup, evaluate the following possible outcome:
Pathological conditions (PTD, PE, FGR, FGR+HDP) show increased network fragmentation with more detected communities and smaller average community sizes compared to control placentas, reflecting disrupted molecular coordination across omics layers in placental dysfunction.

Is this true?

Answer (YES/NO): NO